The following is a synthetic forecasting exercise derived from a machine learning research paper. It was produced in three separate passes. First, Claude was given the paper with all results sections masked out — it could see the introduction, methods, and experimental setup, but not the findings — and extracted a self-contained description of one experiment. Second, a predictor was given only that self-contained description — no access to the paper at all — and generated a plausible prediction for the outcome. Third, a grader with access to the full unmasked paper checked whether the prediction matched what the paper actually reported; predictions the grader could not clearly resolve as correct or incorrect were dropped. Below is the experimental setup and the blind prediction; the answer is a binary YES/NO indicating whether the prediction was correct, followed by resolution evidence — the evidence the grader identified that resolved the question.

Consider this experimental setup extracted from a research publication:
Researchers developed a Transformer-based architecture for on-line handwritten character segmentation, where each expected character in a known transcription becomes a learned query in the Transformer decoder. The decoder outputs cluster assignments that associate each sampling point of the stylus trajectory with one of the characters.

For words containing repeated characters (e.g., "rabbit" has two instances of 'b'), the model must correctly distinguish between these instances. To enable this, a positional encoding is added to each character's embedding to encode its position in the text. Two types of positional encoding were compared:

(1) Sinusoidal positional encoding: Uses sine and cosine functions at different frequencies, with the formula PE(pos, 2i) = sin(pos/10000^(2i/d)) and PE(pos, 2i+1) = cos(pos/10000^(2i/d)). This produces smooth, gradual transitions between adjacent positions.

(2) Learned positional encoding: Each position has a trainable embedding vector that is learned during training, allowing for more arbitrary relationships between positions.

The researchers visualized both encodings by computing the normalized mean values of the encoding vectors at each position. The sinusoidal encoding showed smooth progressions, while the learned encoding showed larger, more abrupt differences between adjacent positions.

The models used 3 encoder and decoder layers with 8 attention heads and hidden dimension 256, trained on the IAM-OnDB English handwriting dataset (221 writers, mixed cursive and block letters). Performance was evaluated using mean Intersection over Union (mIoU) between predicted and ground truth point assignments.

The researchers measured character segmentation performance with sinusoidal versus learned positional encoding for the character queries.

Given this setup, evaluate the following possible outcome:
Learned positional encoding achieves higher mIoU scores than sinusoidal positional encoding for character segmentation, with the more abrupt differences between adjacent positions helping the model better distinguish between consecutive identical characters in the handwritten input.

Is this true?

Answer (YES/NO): YES